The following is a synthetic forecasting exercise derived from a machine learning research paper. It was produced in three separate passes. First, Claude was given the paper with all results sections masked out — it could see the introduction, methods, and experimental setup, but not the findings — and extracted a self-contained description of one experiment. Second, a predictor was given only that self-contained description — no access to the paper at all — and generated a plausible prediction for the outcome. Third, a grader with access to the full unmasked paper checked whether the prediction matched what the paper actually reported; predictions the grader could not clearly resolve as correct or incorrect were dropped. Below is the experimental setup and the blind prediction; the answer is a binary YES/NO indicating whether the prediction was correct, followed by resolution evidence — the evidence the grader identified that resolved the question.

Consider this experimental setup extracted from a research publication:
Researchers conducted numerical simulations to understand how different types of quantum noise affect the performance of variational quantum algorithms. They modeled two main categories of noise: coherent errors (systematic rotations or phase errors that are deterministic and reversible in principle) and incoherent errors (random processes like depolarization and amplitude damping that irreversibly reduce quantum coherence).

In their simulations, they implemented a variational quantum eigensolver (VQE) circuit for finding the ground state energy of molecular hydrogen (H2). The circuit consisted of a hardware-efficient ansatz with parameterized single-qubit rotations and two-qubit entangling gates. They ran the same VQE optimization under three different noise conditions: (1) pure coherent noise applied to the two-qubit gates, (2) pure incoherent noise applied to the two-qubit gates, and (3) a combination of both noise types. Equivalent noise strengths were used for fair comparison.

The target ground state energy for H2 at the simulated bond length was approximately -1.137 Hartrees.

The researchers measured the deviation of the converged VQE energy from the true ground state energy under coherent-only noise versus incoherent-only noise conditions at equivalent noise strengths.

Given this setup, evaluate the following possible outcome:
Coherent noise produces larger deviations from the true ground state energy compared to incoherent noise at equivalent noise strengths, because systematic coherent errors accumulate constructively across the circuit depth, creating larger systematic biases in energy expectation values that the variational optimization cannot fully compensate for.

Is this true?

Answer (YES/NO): NO